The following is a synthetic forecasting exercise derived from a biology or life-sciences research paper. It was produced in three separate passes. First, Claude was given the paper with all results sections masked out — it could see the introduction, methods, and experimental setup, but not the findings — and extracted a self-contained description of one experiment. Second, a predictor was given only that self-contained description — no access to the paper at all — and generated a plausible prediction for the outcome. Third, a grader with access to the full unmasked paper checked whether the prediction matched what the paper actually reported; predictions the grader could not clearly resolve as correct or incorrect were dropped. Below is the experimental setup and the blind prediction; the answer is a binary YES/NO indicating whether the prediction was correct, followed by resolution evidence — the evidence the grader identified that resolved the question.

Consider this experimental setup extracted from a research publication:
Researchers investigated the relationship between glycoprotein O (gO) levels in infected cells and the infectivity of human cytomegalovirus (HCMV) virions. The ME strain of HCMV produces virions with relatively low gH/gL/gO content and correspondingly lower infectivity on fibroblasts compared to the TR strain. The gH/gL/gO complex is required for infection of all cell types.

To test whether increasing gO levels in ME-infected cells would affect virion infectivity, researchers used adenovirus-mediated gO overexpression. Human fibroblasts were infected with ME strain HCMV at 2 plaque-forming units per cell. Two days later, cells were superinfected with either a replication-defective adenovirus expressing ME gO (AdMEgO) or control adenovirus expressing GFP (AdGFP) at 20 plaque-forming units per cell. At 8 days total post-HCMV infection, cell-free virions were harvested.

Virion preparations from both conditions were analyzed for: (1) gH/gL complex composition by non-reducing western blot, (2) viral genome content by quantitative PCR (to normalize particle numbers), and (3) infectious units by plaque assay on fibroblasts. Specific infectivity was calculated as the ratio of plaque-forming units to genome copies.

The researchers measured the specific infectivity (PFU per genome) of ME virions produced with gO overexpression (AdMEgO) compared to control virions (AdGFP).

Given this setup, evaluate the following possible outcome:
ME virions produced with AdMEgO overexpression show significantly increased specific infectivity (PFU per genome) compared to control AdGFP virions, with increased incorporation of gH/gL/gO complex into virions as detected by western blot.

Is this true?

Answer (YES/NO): NO